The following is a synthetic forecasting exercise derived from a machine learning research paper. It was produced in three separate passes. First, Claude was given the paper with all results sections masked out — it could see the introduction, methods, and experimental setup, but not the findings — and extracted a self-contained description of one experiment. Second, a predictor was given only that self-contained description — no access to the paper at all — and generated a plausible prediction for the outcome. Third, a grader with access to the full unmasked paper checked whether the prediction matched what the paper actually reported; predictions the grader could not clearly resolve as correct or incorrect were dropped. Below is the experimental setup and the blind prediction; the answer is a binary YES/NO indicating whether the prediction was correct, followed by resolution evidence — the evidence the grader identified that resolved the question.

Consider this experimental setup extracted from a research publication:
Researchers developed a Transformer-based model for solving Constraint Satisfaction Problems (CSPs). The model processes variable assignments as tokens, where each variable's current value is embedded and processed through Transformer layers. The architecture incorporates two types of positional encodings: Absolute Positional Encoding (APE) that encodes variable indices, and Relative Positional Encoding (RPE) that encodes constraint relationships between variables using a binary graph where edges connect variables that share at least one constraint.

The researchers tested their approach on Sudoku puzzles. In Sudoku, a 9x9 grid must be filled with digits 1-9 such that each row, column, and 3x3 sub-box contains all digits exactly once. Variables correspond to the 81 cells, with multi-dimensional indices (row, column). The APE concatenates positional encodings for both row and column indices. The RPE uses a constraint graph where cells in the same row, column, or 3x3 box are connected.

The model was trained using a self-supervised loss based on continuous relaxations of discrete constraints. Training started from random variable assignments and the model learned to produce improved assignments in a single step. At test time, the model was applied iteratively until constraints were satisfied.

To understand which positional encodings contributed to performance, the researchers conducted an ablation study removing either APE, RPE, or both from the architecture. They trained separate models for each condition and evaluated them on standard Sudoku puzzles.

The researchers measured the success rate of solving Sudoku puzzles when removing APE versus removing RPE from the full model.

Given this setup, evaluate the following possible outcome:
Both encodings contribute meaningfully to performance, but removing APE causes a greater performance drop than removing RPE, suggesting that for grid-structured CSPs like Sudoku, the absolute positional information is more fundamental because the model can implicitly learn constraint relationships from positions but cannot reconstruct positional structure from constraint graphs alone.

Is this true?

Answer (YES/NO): NO